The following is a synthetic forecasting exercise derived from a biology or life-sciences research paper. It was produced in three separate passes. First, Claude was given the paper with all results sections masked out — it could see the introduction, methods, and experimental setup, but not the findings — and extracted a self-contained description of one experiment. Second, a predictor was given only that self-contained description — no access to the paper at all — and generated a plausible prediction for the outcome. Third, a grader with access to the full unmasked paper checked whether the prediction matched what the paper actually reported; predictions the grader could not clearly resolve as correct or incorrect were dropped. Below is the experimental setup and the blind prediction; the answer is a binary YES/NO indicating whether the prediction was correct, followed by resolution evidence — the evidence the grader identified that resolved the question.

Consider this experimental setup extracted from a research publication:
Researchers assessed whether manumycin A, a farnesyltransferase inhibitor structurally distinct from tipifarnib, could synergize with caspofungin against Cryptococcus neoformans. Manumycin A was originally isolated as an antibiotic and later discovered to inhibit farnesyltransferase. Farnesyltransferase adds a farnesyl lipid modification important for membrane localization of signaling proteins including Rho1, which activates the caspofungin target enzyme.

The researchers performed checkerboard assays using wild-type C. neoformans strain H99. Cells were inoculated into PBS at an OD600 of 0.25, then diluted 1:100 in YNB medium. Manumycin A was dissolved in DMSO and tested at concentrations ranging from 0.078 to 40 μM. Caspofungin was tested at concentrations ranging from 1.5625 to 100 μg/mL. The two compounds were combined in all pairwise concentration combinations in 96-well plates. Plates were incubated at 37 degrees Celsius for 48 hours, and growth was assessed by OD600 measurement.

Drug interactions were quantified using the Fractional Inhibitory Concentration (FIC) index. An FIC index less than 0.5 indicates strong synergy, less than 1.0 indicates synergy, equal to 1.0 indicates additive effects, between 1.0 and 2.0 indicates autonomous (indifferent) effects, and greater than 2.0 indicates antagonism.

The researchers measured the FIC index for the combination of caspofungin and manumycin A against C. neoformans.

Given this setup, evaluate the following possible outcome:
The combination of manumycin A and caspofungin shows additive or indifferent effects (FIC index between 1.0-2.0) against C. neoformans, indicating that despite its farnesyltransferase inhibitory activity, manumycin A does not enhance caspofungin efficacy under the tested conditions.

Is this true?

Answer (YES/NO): NO